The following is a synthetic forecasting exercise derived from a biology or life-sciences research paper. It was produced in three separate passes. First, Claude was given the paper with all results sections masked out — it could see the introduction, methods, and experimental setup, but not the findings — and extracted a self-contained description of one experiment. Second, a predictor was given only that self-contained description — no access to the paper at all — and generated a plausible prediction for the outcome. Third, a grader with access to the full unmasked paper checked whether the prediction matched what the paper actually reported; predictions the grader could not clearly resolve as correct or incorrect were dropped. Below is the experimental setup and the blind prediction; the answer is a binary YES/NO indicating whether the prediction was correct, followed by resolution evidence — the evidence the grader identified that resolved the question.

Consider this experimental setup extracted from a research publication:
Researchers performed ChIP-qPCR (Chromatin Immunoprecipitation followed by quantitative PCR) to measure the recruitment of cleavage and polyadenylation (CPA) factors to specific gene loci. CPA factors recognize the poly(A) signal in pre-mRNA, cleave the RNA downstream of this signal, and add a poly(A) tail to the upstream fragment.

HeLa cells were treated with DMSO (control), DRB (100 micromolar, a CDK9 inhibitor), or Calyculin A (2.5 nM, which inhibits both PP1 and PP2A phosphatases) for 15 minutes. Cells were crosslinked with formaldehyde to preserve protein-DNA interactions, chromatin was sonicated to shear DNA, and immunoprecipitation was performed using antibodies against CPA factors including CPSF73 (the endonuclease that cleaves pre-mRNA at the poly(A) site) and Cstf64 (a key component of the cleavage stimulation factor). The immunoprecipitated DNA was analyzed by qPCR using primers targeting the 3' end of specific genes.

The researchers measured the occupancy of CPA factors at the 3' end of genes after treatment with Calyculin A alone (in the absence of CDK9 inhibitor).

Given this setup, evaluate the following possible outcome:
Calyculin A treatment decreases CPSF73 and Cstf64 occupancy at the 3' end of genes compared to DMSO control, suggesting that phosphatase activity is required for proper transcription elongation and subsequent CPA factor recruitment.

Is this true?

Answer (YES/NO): NO